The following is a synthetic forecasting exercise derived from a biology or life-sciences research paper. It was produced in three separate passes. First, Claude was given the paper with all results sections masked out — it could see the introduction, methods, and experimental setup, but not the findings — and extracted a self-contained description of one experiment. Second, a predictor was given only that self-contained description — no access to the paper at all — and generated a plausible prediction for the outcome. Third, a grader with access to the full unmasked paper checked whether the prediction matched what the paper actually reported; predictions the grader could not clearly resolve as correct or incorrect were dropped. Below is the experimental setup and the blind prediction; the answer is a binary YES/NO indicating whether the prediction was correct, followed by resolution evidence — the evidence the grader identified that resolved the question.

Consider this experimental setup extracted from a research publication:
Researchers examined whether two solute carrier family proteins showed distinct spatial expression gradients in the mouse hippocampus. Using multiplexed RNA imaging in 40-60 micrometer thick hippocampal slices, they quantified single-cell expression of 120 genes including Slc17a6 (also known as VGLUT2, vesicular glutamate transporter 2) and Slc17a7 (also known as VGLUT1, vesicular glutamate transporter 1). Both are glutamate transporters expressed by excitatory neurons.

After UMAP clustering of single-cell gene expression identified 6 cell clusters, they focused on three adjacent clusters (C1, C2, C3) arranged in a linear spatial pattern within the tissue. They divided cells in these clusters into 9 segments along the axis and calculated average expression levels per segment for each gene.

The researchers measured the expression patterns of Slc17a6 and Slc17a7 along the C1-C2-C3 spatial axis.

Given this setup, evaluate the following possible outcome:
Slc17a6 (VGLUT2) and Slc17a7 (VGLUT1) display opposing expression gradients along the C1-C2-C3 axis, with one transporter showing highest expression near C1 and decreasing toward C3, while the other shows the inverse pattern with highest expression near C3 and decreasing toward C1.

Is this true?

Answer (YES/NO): YES